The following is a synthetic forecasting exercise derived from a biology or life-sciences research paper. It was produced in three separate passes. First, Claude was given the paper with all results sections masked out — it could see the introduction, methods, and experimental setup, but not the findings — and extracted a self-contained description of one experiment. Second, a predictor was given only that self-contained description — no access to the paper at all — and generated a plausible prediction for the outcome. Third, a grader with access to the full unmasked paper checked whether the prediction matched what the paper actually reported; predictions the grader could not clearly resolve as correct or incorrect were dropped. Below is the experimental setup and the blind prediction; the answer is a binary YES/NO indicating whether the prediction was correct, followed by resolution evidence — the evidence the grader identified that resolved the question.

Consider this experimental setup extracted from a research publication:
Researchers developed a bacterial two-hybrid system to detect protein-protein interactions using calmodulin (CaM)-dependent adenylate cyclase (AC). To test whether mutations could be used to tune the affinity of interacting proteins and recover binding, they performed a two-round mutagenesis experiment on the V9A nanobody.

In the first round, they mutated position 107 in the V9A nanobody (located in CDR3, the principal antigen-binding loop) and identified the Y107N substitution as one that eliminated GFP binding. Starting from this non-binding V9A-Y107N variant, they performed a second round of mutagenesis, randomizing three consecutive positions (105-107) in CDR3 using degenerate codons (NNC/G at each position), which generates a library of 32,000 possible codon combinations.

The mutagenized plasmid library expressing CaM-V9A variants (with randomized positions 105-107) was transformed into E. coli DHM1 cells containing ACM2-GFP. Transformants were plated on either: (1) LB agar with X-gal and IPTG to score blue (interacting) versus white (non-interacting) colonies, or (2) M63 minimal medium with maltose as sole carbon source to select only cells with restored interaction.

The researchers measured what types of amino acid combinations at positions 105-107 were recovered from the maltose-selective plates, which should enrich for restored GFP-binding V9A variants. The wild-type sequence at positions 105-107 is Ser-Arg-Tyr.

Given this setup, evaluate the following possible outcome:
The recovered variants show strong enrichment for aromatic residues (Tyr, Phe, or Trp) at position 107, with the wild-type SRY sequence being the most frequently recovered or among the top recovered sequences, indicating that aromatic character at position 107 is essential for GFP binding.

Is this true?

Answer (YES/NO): NO